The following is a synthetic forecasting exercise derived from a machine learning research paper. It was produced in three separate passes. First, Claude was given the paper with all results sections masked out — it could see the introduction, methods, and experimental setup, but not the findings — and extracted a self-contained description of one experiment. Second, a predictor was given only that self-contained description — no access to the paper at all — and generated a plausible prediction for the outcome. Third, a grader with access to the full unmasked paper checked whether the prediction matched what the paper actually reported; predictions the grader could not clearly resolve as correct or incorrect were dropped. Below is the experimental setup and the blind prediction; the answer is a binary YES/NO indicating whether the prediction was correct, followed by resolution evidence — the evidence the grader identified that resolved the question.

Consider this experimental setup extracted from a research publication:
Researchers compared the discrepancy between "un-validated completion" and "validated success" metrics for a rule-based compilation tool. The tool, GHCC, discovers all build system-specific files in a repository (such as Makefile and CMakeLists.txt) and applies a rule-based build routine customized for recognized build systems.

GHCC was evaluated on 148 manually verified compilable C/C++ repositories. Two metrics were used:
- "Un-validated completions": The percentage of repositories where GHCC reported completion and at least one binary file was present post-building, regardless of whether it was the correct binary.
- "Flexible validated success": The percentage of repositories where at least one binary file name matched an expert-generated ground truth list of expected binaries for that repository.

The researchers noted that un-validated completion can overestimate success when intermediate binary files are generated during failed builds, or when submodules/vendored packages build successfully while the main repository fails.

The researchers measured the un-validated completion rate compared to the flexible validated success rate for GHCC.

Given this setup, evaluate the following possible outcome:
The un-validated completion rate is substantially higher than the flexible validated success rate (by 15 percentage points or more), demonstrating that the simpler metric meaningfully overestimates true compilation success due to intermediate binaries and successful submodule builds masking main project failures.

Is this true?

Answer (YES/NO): YES